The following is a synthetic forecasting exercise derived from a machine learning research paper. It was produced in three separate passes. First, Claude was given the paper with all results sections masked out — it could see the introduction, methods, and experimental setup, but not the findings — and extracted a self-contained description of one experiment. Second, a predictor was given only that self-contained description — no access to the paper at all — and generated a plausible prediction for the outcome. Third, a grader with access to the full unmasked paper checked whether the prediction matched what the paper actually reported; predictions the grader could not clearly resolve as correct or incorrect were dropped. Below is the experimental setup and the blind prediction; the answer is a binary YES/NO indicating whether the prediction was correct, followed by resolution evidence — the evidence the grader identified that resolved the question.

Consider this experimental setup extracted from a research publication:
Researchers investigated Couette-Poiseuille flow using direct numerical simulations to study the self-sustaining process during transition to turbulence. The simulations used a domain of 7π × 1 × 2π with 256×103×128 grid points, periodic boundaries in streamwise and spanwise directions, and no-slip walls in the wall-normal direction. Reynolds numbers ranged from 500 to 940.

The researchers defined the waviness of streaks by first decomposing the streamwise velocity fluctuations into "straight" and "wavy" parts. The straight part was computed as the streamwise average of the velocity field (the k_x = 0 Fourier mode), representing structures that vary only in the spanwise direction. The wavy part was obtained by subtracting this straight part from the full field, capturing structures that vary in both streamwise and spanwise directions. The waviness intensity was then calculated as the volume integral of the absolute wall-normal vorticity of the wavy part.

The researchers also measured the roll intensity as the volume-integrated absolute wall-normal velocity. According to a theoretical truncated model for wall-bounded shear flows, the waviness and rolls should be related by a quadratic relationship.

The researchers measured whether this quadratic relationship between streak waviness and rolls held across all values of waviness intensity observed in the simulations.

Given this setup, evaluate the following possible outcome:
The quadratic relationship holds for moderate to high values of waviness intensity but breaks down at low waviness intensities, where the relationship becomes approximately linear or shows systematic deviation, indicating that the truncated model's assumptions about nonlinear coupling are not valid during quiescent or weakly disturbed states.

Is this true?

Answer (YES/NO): YES